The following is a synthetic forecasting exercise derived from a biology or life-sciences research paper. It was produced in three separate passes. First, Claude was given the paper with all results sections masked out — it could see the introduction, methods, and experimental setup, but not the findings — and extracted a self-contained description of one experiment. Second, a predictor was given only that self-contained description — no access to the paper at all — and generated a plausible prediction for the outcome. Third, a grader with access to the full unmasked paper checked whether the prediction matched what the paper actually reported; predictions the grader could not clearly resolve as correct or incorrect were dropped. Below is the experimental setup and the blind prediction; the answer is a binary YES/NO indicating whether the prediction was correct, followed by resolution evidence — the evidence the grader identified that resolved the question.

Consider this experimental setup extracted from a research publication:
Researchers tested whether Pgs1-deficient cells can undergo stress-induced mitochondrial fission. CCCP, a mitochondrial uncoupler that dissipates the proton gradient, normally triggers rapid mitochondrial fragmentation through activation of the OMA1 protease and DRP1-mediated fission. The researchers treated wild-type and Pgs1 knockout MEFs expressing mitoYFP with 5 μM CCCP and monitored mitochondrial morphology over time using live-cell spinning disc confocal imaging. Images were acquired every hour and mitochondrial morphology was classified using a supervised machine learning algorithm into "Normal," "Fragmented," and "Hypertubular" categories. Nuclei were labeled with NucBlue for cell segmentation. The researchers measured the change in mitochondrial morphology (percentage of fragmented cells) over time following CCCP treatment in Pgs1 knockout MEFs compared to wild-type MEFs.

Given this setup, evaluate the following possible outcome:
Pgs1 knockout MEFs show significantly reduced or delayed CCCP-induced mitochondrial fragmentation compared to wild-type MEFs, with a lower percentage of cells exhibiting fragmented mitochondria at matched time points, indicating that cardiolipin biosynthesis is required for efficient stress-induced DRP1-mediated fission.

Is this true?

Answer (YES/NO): YES